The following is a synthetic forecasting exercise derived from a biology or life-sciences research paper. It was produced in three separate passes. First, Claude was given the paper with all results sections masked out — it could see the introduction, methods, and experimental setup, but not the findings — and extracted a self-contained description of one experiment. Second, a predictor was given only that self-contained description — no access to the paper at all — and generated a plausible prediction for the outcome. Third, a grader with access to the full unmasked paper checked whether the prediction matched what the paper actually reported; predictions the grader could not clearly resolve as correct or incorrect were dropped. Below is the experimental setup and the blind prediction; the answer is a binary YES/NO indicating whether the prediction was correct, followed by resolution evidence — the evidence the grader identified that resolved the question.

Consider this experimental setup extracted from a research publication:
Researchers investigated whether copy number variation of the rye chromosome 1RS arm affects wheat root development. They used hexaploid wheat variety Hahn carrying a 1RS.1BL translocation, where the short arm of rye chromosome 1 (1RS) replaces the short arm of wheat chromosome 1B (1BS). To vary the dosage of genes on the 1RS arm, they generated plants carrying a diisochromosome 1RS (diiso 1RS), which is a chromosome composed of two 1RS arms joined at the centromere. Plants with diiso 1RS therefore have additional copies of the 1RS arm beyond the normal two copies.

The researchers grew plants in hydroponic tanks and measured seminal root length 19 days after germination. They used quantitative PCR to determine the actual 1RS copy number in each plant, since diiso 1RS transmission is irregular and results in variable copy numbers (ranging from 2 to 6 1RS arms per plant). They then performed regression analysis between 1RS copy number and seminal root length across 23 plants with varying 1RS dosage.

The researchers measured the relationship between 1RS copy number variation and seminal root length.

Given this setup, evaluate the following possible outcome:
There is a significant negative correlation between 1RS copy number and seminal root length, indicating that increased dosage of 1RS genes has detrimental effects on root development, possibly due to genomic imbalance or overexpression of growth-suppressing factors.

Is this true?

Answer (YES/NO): YES